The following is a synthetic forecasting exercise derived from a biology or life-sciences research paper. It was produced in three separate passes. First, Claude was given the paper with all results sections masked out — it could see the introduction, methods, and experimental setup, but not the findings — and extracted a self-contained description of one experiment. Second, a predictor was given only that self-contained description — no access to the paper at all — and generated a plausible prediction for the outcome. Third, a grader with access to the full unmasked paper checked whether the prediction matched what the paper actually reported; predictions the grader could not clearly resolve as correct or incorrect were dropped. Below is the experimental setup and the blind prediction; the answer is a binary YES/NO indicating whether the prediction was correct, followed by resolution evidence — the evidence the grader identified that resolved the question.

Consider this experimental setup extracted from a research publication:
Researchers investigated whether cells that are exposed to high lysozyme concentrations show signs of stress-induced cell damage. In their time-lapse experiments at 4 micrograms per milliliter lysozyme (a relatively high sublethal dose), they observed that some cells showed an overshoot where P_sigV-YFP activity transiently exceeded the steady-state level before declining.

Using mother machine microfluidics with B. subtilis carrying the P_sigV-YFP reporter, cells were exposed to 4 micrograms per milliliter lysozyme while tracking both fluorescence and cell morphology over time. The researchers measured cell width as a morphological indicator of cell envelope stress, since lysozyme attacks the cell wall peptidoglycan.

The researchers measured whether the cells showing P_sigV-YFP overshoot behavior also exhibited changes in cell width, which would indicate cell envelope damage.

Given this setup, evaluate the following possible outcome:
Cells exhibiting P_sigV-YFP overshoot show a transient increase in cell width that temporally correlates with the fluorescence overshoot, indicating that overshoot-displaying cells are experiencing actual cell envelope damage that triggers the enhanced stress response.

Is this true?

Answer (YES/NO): NO